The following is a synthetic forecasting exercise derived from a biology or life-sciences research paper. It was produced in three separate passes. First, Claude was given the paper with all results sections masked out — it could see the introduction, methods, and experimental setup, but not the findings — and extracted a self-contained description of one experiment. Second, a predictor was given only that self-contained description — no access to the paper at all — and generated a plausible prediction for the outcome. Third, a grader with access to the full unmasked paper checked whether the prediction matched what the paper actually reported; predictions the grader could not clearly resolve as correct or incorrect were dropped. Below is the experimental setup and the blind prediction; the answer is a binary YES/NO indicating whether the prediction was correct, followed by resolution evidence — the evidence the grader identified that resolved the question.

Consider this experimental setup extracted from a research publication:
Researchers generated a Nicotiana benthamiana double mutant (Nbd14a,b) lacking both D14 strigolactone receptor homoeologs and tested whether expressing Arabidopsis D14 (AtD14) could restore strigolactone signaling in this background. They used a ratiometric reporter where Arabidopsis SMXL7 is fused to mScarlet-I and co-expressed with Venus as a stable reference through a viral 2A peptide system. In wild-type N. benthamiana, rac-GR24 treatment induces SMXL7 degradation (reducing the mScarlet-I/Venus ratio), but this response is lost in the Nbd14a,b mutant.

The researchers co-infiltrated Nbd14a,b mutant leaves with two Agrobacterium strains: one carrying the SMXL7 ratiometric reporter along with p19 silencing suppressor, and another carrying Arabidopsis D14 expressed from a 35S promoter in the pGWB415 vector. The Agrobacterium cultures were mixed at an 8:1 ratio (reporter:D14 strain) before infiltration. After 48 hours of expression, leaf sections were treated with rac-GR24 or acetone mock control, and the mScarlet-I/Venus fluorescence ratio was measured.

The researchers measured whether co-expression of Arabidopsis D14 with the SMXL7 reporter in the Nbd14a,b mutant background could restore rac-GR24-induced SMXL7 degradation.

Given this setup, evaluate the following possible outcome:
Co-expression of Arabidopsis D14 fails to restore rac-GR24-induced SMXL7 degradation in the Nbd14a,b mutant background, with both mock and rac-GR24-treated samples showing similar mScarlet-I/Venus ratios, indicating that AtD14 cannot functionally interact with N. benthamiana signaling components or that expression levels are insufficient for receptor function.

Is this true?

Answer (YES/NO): NO